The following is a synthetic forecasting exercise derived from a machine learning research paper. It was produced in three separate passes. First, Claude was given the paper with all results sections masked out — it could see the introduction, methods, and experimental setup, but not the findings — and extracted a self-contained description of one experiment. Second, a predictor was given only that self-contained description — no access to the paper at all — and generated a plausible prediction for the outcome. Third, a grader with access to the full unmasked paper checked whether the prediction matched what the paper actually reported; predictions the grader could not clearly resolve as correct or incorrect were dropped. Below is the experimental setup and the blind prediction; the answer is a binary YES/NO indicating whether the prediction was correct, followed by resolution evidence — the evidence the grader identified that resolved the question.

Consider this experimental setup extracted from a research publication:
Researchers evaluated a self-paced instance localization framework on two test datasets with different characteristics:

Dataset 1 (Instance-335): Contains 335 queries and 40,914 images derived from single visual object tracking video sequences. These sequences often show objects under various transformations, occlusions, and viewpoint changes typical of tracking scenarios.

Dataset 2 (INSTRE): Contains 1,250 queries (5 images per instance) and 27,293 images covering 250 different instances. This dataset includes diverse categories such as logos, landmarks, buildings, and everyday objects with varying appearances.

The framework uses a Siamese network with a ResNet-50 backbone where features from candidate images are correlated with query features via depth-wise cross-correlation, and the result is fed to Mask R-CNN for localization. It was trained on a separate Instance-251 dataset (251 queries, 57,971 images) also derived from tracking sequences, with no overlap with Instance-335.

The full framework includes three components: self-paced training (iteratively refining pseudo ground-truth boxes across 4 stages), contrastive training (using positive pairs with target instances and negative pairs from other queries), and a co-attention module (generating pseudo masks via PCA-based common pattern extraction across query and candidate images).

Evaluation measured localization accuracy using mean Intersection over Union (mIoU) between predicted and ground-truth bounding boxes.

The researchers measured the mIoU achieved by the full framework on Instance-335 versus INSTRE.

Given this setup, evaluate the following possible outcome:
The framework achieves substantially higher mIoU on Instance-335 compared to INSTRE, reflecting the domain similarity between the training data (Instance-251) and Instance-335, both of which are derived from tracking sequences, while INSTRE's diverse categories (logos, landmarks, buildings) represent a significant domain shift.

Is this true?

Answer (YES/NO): NO